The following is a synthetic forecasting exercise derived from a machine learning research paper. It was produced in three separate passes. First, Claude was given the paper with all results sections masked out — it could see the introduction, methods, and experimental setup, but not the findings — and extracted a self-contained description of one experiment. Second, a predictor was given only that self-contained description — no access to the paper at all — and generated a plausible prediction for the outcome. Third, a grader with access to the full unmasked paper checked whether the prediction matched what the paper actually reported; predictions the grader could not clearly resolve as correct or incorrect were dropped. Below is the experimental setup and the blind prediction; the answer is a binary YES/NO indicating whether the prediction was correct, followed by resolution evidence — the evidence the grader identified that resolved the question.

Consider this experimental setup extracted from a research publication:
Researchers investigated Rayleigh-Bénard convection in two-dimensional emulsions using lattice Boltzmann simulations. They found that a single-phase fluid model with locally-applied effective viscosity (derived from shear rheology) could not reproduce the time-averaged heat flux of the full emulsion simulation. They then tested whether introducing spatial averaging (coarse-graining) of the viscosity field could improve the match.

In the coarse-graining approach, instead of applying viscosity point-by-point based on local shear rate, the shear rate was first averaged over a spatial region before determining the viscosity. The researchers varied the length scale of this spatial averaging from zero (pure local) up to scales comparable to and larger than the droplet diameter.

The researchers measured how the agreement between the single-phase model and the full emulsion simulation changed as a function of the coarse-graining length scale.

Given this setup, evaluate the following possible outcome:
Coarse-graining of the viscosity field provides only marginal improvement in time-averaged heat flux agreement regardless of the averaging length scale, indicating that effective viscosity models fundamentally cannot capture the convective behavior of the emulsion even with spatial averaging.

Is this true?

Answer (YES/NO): NO